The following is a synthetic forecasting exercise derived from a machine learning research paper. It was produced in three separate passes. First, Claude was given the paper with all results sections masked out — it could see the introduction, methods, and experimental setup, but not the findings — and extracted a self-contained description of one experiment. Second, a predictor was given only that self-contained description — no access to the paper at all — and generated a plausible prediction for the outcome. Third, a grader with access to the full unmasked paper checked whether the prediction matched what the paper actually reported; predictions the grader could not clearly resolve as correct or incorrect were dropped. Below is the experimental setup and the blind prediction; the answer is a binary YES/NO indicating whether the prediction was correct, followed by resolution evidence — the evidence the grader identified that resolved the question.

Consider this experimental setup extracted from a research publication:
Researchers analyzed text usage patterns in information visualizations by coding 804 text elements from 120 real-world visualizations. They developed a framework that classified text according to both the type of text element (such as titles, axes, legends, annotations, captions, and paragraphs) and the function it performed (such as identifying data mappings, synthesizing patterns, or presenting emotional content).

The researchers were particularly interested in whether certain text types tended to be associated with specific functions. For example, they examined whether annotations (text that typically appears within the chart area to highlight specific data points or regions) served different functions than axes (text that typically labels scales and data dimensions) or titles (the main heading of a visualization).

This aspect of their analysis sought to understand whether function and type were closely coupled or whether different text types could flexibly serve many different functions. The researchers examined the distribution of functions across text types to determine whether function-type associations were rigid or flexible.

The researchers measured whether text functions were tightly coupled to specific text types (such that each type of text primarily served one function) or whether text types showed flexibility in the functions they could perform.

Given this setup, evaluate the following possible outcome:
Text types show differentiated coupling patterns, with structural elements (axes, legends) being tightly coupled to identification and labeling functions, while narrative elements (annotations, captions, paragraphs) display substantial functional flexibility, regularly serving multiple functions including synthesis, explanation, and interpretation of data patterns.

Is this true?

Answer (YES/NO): NO